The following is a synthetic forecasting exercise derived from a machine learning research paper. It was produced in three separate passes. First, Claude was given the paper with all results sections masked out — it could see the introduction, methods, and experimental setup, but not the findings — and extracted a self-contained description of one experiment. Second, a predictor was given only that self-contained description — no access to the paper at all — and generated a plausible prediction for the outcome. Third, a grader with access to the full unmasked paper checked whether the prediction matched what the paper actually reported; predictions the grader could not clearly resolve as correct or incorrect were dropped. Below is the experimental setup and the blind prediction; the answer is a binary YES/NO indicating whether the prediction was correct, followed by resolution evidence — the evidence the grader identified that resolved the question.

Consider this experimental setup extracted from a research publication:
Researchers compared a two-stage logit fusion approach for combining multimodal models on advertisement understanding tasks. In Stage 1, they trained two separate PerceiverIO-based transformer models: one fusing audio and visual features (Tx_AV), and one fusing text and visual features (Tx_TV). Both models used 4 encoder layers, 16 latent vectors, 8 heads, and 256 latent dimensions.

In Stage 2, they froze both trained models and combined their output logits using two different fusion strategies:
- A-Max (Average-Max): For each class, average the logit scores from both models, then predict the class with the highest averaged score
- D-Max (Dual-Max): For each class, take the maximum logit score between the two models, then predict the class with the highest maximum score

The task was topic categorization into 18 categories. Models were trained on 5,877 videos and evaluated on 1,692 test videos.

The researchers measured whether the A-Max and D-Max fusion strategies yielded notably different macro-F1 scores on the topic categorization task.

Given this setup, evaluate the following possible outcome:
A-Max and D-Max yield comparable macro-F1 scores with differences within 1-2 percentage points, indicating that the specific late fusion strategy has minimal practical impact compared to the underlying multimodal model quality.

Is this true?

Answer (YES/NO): YES